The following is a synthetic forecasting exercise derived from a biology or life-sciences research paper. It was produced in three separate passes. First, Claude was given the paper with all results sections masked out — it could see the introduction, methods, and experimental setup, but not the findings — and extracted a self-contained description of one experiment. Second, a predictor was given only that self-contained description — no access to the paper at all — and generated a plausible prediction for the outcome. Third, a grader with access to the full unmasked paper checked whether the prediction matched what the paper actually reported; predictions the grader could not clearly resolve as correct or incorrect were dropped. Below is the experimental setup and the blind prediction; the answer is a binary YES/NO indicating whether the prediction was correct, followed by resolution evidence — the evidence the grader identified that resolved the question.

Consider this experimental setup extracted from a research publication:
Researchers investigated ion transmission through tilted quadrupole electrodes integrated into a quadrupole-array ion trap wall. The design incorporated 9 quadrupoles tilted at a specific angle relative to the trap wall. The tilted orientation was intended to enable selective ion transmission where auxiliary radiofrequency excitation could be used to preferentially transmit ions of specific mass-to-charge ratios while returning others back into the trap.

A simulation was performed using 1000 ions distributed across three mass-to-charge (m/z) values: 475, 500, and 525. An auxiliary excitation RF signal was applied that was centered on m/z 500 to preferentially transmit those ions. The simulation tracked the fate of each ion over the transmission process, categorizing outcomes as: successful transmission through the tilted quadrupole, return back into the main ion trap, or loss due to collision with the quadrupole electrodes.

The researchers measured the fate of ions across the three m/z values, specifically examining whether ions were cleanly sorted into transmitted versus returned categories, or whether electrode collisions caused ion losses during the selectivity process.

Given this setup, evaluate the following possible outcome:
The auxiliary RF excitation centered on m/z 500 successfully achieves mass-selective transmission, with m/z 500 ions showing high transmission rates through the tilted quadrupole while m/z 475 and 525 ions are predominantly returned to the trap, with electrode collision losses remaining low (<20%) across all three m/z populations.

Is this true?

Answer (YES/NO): YES